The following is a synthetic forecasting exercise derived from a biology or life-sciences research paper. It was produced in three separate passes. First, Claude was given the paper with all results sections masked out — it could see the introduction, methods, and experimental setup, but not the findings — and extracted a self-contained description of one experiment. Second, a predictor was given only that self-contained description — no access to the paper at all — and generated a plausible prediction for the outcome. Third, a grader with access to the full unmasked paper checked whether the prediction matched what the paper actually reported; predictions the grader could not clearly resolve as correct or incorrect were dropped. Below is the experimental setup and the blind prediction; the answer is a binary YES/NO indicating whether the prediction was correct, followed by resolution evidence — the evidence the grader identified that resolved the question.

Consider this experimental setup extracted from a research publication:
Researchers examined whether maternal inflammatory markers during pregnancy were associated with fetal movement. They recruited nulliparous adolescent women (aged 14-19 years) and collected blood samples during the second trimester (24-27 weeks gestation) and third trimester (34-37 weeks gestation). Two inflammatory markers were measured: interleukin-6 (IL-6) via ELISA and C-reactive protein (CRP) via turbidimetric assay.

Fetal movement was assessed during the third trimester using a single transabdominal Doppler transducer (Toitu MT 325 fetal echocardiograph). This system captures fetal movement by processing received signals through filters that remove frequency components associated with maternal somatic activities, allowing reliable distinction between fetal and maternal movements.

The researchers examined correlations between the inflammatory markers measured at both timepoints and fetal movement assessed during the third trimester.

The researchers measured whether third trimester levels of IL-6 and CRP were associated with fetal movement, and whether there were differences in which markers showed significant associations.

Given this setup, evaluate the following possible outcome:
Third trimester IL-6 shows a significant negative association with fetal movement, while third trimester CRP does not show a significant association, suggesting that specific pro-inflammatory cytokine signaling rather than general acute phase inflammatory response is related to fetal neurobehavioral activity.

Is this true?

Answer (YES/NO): NO